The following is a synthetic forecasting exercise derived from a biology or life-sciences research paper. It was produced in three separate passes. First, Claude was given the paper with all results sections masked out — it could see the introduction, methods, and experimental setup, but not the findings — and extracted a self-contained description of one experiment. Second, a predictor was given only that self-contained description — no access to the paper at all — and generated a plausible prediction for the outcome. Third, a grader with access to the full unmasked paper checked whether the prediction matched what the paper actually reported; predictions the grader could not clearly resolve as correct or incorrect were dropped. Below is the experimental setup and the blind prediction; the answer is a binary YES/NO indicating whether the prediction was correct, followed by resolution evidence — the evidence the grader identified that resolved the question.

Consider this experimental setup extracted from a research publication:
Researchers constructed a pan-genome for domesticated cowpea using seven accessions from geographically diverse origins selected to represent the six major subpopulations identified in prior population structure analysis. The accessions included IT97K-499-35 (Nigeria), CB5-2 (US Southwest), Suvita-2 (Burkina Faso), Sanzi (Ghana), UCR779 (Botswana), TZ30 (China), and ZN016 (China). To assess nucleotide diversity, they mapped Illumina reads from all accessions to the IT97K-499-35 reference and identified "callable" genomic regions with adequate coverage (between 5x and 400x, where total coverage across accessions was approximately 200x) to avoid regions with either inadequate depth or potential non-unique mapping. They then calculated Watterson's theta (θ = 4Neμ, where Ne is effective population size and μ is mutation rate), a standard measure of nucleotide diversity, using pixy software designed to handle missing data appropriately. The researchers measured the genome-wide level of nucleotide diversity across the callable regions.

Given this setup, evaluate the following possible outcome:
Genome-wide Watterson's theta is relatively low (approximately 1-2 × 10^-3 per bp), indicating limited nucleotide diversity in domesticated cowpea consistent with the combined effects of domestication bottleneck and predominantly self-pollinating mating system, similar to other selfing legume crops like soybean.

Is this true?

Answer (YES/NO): NO